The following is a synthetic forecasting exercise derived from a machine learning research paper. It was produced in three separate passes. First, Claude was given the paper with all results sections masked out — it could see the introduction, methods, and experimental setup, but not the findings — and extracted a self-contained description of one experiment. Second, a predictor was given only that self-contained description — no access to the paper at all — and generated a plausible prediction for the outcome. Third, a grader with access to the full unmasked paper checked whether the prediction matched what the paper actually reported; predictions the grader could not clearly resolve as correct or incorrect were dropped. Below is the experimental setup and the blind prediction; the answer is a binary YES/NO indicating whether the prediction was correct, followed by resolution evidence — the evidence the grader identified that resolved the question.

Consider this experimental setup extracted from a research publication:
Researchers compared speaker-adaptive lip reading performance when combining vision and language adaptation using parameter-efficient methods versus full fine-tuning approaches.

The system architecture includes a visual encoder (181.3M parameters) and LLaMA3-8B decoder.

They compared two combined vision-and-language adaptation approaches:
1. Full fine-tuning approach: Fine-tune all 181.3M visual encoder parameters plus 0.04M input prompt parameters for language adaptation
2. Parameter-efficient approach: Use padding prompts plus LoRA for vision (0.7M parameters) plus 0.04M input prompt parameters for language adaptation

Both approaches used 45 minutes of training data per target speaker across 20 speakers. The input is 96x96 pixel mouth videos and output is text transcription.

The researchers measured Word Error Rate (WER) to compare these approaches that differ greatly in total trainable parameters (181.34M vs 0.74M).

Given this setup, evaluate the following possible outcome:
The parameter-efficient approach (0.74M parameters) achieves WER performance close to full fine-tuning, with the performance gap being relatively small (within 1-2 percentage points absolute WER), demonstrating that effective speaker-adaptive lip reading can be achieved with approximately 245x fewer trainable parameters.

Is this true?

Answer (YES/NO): YES